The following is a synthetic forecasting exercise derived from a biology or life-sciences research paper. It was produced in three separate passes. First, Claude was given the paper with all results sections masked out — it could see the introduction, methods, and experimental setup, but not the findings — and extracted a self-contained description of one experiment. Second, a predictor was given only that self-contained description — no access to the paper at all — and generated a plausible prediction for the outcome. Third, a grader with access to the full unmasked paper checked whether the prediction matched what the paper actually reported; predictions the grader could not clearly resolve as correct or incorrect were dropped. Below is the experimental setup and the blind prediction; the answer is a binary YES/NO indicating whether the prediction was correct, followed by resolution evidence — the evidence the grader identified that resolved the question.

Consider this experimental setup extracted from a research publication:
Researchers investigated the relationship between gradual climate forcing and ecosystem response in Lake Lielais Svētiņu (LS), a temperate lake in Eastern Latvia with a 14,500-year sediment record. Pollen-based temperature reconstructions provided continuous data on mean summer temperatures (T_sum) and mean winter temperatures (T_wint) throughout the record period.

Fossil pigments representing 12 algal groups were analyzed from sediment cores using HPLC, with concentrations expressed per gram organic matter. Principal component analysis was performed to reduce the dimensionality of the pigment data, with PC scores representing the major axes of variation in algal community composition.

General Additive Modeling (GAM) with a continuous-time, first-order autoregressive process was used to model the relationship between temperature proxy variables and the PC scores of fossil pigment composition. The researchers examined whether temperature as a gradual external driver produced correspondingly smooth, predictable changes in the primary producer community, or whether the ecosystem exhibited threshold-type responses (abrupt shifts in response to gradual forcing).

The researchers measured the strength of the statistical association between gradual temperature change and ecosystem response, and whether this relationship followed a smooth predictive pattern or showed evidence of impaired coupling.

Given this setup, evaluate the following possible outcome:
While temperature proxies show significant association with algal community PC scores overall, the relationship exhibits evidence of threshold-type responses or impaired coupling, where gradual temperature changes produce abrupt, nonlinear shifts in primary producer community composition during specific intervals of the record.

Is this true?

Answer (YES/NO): YES